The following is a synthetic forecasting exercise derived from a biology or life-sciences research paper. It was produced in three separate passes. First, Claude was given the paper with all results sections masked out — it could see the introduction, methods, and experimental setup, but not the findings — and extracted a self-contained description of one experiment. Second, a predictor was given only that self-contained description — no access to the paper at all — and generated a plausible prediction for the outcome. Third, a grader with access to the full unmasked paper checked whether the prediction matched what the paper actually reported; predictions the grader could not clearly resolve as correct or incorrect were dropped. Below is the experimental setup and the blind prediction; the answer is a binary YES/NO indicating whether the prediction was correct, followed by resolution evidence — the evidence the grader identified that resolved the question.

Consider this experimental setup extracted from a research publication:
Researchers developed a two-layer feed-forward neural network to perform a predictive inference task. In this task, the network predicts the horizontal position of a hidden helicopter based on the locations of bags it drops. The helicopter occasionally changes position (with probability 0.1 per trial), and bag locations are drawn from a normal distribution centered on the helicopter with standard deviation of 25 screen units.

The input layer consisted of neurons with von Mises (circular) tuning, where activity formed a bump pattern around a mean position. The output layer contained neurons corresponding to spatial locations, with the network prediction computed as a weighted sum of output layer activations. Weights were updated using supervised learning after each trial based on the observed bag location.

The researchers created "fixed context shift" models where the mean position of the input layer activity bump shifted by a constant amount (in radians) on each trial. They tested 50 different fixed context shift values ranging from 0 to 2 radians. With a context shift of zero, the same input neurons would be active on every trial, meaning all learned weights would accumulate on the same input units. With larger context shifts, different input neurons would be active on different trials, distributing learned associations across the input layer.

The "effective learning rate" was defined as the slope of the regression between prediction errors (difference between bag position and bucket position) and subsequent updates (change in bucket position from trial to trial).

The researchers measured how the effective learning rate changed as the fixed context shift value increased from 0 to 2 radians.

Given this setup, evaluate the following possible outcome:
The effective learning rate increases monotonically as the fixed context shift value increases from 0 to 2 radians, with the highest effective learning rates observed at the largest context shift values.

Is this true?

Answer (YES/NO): YES